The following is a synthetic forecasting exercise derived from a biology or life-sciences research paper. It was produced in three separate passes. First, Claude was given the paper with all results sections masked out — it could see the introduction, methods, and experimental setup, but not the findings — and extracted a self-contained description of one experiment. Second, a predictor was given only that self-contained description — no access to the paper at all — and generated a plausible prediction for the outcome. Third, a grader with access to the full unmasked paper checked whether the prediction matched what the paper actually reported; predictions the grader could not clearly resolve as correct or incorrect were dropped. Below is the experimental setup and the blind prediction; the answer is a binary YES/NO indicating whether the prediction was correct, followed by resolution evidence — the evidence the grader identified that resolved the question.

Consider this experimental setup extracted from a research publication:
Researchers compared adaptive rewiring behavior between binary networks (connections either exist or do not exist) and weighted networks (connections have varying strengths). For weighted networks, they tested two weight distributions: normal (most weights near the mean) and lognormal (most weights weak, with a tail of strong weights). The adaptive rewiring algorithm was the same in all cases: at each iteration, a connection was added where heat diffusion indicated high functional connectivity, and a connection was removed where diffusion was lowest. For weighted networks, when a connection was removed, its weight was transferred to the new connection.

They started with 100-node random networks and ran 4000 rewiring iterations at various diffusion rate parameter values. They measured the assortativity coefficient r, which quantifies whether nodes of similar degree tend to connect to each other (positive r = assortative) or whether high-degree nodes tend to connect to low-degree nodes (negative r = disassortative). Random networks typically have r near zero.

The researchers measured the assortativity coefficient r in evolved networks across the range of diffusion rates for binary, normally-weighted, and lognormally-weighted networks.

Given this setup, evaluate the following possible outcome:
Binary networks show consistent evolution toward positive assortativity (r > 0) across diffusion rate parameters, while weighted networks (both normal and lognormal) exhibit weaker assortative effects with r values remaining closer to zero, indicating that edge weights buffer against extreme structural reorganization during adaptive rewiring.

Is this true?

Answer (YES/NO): NO